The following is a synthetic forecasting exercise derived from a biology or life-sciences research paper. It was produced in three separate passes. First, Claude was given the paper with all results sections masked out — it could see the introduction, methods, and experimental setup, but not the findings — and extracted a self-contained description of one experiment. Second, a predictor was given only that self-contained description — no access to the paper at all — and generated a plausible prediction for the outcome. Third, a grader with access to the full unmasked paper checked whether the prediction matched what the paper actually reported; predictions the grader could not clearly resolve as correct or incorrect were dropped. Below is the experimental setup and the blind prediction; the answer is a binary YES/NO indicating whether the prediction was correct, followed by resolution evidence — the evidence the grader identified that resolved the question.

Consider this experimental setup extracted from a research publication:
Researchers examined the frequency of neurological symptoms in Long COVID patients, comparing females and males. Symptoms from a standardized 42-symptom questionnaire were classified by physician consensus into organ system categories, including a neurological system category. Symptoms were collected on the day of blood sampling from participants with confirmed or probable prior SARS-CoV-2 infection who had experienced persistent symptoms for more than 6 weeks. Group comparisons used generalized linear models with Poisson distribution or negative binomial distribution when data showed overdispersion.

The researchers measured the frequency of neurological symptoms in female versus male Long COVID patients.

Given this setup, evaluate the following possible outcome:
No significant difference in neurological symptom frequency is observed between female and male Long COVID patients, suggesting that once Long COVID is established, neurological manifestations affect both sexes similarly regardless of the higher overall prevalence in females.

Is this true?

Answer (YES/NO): NO